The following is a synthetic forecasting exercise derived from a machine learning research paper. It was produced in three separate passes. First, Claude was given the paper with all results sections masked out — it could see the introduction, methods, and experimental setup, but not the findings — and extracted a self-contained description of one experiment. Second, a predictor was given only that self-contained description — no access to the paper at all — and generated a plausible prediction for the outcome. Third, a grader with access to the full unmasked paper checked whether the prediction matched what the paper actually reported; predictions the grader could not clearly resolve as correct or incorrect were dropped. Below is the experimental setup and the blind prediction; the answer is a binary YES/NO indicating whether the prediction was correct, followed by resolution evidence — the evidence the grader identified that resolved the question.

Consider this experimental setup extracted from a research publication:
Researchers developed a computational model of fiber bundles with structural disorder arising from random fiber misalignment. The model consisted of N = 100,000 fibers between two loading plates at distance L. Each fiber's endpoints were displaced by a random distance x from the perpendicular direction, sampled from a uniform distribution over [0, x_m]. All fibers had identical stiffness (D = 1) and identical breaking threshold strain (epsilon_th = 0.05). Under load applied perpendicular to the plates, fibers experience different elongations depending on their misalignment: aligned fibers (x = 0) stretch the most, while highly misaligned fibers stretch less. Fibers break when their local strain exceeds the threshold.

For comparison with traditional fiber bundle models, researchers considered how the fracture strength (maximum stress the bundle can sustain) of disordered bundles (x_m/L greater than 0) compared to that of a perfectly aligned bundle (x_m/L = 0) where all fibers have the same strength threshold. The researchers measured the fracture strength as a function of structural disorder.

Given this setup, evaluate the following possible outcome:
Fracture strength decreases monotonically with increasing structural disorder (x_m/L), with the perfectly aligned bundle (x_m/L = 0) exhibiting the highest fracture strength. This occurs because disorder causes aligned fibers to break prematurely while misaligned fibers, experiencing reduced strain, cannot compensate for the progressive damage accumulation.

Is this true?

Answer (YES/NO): NO